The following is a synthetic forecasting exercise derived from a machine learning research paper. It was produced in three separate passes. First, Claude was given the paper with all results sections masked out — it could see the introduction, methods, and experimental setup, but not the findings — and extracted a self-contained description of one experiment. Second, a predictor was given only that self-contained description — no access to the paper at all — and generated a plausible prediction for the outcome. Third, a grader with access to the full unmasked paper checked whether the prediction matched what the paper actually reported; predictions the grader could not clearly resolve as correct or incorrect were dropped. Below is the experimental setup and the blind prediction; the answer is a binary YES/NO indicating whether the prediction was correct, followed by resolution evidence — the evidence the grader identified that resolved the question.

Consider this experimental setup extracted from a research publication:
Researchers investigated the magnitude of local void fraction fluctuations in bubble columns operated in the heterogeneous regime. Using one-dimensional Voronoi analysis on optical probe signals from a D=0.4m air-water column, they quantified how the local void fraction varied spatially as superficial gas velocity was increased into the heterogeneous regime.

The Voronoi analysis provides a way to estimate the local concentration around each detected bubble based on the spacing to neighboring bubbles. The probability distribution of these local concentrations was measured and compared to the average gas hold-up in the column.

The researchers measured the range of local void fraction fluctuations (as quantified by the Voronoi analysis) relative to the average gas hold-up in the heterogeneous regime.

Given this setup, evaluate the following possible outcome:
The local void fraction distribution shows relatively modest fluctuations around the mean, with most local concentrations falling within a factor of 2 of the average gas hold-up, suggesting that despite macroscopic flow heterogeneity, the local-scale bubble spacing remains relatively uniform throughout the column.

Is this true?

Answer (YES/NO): NO